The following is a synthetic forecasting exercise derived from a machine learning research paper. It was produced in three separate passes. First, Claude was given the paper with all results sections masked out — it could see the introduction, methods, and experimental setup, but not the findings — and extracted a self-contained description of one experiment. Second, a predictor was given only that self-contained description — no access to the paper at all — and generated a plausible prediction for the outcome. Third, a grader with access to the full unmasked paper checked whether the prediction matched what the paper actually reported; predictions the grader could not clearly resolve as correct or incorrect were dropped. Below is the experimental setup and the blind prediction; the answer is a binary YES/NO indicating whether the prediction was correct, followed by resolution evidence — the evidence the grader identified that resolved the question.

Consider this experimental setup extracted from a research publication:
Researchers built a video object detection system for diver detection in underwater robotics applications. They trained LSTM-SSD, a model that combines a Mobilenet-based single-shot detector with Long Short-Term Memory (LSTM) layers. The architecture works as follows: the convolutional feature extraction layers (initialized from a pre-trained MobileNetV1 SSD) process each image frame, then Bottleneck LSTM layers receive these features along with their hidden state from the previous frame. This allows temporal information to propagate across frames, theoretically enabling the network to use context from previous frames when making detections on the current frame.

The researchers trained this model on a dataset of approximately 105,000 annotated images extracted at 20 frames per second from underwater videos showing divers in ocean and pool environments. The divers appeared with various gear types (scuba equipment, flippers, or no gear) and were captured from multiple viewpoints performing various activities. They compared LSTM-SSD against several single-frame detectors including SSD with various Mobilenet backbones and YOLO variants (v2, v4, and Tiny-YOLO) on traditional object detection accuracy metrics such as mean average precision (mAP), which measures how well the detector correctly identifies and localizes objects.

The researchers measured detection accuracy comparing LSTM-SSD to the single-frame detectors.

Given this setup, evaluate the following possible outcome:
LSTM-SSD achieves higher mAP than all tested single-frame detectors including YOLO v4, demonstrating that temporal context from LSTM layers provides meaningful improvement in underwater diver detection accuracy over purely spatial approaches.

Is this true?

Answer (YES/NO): NO